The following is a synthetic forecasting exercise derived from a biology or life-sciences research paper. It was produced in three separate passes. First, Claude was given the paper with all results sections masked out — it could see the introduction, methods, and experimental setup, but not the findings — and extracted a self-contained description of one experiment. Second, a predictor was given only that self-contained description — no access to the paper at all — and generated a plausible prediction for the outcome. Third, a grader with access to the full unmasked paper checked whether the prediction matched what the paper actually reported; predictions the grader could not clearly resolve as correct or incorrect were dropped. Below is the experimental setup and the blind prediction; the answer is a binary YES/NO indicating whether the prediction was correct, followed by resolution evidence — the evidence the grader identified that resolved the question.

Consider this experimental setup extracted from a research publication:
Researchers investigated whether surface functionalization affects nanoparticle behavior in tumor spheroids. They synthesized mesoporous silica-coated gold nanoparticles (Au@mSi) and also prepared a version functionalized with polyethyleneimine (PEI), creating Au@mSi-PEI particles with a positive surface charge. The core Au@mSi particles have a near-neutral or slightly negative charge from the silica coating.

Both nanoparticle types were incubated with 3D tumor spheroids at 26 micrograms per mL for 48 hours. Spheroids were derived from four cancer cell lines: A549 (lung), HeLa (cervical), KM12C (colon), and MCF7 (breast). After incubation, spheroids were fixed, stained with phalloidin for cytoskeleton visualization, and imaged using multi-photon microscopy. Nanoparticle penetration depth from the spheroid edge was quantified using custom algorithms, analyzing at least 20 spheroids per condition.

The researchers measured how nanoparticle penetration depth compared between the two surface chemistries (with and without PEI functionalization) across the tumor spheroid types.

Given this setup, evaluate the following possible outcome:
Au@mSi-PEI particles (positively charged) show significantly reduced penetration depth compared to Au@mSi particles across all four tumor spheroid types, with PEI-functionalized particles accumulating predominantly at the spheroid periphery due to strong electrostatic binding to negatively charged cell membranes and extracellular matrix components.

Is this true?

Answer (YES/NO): NO